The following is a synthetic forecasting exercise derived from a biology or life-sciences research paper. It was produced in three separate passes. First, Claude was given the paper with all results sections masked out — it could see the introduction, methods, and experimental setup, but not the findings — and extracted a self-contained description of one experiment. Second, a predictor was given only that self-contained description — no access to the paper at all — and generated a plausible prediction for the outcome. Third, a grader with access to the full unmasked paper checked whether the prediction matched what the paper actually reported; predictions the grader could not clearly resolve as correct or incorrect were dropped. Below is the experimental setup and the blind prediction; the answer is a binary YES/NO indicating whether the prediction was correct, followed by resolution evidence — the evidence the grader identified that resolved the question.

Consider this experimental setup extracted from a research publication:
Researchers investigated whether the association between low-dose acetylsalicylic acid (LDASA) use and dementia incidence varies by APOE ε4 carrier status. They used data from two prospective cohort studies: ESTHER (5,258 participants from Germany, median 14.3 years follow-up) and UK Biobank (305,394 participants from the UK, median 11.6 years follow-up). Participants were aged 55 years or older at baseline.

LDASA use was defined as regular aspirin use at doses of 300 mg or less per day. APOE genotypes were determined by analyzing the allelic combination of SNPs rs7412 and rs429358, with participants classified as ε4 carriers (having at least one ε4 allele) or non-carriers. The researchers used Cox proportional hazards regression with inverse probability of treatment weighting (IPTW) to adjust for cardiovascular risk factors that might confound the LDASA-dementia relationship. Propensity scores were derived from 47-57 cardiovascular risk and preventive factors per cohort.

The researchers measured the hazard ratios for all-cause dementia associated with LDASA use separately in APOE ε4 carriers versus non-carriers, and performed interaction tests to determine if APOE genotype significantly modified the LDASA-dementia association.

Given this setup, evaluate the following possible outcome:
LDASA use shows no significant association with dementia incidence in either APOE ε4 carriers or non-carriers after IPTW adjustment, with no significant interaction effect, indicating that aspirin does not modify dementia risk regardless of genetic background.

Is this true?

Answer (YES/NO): NO